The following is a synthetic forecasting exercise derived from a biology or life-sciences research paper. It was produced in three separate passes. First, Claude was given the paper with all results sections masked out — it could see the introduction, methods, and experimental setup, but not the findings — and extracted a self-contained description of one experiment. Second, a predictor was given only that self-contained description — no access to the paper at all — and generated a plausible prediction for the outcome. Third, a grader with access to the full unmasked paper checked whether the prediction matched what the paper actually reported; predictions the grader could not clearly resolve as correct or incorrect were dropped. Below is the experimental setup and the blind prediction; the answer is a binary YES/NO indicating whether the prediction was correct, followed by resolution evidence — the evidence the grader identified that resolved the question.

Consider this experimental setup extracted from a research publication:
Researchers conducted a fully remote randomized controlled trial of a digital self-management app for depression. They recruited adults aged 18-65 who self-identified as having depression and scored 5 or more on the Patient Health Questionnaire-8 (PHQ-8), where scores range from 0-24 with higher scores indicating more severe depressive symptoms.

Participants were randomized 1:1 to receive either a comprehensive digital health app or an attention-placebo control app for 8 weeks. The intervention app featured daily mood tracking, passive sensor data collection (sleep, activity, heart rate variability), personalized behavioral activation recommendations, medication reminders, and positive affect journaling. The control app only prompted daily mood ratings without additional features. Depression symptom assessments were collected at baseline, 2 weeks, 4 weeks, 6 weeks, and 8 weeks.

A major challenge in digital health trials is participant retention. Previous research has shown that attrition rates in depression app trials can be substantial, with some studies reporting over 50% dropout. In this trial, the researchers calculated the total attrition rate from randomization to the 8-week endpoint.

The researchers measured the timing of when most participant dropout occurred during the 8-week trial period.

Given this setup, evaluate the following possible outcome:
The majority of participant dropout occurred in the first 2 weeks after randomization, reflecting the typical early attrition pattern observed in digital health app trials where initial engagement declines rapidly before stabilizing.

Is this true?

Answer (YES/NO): YES